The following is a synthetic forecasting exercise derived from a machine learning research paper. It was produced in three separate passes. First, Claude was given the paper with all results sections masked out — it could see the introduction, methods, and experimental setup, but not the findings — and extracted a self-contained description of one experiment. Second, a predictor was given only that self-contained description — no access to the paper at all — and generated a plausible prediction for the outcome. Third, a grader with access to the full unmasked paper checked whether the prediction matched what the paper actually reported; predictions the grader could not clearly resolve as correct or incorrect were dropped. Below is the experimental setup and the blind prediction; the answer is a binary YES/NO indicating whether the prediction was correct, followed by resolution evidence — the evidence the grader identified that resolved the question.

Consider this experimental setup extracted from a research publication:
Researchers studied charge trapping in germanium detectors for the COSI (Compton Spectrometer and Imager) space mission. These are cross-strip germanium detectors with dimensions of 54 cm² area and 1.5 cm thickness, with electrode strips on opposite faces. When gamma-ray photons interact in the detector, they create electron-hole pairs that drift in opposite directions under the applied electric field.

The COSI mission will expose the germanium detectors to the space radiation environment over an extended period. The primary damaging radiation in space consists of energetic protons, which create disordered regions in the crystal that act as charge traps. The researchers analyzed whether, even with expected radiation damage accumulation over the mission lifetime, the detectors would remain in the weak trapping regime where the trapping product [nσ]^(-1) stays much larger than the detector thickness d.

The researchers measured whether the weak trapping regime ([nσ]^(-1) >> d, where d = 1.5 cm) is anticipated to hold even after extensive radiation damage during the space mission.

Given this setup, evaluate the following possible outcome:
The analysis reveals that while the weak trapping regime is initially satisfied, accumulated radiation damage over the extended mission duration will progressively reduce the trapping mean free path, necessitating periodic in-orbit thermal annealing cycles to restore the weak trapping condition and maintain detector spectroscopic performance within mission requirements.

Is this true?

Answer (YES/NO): NO